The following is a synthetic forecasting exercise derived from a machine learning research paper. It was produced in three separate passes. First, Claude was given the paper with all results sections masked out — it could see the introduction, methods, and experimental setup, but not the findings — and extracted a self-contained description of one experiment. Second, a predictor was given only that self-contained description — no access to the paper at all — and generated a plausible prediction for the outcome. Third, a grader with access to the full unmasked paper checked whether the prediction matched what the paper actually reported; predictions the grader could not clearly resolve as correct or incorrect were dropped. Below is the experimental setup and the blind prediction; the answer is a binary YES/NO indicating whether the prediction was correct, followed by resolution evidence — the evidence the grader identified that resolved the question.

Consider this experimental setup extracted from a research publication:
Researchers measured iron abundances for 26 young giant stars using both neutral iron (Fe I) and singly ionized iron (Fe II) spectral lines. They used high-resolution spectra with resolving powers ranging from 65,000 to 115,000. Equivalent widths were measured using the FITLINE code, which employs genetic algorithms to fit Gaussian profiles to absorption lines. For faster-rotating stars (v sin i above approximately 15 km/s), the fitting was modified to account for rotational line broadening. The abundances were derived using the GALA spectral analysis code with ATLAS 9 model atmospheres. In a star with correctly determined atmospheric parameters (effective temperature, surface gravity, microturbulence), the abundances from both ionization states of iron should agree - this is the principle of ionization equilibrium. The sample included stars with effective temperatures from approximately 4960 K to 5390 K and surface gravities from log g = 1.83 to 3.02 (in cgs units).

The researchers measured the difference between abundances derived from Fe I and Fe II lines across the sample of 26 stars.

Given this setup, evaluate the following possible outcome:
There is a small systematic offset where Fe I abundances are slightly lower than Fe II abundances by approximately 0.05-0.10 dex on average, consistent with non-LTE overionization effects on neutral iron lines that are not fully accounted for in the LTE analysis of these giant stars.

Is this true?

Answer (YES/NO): NO